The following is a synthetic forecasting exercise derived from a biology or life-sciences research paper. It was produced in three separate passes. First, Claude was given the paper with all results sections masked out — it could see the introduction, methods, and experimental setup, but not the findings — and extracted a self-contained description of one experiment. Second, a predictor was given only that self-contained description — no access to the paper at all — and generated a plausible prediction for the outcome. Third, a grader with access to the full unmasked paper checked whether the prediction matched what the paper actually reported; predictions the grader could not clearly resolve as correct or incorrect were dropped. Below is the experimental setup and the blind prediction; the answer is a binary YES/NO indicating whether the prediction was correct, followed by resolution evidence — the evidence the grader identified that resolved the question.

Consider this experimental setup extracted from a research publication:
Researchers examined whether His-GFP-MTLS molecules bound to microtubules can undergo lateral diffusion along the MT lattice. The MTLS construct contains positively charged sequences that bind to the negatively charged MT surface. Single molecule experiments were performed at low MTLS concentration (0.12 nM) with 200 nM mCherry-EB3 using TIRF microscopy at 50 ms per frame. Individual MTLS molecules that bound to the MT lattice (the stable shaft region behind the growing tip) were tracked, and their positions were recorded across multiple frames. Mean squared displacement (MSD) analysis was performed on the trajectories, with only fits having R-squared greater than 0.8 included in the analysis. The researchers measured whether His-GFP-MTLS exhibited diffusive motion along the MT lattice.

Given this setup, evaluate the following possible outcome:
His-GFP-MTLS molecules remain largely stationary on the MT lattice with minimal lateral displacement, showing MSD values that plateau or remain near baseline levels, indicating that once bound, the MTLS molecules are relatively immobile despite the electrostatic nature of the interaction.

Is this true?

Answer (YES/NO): NO